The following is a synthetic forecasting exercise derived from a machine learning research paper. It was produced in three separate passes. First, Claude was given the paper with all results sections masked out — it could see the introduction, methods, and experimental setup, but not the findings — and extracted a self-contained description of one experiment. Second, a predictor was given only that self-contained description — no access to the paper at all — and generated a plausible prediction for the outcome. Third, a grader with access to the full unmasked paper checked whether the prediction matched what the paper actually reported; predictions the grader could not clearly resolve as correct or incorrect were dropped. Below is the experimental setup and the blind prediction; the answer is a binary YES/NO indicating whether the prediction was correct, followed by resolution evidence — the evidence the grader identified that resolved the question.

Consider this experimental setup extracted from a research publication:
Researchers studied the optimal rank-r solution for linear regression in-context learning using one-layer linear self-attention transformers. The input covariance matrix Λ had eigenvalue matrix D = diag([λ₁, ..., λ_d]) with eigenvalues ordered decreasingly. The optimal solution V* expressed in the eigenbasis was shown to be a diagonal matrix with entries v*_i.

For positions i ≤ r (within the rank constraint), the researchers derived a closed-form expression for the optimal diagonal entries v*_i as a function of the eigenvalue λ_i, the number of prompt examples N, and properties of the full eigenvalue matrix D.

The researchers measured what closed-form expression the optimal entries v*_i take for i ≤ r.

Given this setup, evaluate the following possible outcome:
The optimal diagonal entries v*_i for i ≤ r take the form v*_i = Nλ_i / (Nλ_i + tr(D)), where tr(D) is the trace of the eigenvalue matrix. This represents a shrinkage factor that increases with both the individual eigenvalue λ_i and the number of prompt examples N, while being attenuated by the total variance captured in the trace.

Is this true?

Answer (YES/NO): NO